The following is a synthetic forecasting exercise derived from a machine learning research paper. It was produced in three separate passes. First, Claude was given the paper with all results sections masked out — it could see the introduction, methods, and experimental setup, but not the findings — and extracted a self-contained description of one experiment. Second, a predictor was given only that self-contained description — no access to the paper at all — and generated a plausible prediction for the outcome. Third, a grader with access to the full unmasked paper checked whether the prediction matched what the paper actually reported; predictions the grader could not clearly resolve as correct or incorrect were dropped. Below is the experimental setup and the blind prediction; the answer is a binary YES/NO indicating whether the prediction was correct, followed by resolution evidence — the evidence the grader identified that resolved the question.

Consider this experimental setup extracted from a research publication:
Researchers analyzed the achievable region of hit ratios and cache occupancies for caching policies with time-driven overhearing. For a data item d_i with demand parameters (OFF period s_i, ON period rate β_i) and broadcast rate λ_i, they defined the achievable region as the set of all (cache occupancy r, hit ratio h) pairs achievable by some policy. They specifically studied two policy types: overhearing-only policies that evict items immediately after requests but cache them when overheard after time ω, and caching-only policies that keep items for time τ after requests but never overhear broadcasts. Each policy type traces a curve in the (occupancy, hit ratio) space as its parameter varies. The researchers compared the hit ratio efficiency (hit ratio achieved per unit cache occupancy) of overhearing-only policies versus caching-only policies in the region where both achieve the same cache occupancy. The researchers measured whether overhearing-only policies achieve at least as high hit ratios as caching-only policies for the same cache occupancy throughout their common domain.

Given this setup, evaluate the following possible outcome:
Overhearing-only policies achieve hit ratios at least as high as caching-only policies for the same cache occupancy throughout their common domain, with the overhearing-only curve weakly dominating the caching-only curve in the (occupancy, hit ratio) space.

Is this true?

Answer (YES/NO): YES